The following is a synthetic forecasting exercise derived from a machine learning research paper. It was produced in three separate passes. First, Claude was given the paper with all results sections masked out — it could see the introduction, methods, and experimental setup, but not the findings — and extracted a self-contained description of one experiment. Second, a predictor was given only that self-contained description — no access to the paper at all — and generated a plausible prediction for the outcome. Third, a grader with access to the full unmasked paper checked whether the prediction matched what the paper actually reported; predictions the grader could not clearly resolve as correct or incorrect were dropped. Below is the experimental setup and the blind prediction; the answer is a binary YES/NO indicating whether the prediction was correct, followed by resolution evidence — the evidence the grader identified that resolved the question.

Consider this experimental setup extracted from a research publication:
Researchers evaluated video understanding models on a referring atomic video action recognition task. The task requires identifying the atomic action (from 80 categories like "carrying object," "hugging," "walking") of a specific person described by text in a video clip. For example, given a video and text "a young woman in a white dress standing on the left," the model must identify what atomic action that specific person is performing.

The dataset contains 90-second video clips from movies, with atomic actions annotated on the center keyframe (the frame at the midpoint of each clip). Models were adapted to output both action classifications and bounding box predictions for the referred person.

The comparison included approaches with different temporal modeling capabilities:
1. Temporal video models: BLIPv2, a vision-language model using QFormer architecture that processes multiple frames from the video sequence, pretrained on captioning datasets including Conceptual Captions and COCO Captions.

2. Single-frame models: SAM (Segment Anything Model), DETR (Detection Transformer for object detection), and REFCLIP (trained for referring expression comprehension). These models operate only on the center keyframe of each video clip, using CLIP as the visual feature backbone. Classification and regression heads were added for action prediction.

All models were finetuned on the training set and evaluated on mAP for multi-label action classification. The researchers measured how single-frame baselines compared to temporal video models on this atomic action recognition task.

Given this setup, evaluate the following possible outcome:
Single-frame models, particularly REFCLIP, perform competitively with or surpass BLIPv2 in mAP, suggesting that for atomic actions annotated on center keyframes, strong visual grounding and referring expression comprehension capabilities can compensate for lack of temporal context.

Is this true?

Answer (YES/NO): NO